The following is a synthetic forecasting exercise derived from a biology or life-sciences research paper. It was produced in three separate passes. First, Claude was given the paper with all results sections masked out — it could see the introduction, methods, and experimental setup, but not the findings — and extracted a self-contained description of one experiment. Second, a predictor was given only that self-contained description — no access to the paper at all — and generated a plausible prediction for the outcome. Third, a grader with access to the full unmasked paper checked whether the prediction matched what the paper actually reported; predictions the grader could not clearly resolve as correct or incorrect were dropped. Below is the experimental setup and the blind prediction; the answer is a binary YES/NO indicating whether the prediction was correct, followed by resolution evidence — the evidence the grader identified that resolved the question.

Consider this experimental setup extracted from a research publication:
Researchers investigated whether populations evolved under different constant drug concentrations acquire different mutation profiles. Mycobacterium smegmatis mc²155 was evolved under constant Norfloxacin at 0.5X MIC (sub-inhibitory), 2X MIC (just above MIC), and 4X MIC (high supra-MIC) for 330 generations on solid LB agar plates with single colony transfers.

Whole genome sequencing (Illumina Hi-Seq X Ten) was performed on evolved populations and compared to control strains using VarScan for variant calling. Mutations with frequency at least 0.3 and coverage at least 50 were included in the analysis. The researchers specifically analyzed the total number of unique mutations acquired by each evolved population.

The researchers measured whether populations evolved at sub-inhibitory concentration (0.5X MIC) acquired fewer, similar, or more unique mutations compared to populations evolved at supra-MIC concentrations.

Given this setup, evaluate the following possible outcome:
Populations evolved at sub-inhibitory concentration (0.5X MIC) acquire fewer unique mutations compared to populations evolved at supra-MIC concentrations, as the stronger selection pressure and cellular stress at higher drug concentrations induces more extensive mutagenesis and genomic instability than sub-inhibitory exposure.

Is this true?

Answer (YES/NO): YES